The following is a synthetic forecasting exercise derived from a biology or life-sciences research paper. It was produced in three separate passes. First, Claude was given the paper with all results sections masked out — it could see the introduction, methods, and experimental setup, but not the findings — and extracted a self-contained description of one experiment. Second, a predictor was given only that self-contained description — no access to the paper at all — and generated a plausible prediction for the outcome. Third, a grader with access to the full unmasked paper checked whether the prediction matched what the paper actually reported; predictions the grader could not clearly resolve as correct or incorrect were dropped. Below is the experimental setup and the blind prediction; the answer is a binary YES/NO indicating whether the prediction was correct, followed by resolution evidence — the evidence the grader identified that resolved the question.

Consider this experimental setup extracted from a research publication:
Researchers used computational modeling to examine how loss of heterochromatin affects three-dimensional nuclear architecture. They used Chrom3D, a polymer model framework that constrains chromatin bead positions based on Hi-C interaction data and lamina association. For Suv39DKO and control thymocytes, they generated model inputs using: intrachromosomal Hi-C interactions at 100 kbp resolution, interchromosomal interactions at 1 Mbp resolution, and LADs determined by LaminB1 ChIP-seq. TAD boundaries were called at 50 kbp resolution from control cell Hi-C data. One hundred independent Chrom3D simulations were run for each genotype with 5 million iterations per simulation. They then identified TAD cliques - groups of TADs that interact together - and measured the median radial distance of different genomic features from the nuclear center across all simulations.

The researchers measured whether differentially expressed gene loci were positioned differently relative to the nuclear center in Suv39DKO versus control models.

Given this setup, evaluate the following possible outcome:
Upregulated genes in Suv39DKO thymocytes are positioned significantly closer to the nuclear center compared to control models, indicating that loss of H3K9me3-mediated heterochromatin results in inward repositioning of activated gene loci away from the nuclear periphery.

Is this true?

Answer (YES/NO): NO